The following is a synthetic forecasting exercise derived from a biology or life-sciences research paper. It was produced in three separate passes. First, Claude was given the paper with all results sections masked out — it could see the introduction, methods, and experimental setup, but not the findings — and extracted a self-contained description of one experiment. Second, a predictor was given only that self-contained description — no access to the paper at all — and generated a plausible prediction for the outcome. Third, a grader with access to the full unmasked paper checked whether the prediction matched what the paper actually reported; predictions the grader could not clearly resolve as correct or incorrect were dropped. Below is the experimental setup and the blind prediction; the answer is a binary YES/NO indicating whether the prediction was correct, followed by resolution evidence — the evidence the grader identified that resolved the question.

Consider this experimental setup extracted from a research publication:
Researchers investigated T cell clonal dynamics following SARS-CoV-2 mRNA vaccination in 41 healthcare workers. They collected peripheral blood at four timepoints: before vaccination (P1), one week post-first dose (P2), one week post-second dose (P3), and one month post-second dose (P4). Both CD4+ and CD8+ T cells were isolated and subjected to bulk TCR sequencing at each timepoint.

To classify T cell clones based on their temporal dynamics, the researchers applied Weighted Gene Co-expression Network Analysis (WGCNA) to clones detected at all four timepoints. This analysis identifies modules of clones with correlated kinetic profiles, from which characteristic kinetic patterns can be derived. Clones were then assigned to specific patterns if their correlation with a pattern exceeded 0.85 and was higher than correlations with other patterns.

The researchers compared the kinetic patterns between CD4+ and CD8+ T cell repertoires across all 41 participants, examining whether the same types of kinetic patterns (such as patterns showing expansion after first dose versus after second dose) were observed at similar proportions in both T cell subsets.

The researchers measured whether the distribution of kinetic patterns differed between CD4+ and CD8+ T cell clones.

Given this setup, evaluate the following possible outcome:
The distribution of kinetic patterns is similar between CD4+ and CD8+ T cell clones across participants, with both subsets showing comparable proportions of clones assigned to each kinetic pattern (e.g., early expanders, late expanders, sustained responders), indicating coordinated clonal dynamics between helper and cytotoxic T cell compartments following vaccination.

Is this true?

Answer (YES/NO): NO